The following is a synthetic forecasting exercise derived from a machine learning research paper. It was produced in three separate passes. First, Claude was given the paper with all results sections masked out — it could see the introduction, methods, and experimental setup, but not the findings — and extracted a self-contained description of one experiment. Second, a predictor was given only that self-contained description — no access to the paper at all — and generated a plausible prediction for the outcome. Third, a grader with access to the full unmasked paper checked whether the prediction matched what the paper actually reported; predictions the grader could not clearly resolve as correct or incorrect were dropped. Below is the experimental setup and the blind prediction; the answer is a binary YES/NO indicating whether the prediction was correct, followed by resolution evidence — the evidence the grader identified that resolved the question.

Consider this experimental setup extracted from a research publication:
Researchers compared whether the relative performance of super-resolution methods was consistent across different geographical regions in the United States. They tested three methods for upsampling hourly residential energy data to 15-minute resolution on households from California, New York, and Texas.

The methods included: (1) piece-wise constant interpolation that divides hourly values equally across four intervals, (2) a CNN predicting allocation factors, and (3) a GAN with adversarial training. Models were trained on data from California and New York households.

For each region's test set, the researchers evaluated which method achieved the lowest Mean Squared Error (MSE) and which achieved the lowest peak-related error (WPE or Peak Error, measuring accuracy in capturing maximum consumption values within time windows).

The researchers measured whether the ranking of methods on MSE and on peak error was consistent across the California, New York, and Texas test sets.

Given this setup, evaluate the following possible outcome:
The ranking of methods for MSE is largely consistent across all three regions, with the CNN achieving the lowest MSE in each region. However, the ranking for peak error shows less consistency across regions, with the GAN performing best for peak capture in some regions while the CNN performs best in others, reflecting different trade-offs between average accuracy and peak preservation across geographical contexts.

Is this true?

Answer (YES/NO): NO